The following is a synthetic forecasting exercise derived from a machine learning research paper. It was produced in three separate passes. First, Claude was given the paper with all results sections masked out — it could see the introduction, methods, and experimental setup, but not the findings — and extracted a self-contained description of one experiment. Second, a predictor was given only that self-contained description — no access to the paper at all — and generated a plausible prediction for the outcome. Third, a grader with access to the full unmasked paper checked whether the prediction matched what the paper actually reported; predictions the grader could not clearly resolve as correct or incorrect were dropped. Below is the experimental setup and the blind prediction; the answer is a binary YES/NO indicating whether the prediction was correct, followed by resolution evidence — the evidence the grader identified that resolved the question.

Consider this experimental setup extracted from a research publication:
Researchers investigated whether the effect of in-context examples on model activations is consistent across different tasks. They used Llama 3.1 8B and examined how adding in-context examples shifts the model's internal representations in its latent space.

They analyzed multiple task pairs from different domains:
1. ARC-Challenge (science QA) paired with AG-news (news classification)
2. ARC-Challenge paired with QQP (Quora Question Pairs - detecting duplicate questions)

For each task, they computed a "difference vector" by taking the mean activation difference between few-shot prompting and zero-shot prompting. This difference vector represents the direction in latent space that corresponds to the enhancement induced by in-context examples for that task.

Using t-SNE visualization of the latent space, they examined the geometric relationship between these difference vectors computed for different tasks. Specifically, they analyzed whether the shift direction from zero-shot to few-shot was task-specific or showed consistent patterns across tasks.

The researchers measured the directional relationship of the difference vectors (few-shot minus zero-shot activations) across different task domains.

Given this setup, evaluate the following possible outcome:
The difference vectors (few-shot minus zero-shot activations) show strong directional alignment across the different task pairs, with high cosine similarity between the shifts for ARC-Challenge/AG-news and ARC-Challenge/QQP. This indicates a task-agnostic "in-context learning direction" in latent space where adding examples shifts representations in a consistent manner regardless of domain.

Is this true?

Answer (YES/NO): YES